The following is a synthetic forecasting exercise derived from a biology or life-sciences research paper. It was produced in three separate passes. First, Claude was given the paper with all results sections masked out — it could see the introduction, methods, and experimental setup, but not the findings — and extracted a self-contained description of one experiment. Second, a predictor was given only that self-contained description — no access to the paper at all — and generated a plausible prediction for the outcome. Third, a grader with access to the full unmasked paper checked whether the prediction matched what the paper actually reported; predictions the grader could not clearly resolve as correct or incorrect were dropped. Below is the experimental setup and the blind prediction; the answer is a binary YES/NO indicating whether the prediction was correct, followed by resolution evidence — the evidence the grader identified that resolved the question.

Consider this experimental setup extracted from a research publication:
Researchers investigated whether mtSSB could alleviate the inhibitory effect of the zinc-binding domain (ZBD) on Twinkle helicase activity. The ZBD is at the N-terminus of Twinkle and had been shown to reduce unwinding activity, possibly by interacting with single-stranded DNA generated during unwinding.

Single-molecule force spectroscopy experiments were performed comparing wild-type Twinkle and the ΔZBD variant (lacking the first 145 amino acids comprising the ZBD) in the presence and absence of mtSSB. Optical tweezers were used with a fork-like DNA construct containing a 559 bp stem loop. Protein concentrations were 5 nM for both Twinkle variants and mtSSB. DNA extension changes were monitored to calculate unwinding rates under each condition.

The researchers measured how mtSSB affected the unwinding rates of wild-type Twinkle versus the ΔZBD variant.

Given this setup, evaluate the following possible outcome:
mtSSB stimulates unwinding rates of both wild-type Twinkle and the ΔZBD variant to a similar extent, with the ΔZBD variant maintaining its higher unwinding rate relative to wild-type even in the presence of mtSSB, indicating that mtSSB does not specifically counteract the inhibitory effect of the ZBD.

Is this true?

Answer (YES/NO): NO